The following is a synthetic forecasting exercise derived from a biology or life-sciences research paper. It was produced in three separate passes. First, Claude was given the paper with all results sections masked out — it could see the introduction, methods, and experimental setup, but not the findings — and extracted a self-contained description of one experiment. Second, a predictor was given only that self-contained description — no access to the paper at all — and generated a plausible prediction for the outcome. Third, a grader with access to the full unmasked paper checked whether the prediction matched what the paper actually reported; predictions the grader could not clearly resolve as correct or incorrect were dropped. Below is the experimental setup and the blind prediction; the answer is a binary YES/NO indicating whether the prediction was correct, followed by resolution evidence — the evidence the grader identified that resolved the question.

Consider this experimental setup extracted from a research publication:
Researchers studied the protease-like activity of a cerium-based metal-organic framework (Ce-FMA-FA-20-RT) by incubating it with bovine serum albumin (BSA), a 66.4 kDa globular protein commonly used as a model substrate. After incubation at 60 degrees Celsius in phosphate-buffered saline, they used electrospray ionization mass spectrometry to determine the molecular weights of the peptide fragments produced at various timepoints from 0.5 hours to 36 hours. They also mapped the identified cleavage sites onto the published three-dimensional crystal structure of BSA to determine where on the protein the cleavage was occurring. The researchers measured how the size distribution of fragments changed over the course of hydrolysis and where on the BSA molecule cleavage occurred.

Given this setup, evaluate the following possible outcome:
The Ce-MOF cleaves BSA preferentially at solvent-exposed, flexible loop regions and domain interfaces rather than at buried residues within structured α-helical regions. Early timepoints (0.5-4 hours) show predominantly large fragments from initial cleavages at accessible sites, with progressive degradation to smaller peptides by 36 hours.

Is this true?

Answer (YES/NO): NO